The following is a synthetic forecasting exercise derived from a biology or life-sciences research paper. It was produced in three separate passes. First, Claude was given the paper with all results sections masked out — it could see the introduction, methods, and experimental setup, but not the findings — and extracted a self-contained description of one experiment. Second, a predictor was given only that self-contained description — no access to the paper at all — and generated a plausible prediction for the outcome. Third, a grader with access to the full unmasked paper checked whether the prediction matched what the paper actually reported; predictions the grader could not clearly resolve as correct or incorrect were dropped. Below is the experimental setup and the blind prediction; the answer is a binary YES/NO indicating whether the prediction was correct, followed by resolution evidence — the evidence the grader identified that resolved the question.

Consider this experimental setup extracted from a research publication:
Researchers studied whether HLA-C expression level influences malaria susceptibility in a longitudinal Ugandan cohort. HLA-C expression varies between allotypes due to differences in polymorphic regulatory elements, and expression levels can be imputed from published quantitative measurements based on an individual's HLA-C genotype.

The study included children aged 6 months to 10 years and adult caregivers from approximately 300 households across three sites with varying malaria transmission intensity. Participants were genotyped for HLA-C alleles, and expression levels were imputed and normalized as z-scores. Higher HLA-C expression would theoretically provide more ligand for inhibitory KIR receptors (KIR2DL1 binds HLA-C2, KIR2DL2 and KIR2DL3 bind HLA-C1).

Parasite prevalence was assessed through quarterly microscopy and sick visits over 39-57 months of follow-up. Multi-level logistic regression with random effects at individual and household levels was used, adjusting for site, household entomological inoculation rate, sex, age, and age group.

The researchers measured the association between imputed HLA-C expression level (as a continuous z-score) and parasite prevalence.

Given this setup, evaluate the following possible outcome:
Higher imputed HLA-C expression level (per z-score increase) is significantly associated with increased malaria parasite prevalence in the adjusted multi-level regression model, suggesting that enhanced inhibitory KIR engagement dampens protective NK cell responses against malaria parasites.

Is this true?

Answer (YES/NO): YES